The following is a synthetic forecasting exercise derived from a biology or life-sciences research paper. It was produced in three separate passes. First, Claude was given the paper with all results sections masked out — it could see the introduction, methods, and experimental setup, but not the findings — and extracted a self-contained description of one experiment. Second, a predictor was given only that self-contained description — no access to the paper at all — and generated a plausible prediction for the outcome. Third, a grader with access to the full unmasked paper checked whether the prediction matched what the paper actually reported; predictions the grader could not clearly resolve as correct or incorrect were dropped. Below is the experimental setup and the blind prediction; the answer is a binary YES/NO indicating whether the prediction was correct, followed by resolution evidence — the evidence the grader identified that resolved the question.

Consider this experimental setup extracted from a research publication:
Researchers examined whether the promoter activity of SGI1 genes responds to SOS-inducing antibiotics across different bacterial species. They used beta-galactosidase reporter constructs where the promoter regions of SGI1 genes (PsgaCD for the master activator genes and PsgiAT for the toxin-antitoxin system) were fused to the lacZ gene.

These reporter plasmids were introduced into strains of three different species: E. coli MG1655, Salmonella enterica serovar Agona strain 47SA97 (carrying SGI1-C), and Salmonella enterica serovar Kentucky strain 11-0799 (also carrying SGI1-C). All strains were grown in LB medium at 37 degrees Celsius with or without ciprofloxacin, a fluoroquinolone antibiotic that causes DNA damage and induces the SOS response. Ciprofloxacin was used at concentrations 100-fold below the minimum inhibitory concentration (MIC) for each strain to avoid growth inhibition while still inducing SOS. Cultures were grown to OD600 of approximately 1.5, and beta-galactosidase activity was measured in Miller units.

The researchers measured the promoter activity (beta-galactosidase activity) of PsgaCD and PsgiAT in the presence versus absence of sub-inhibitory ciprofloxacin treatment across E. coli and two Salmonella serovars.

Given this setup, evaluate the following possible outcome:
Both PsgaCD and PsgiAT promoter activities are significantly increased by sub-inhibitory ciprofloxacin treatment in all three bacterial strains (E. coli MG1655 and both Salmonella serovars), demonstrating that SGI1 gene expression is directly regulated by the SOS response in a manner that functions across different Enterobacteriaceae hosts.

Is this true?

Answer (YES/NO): NO